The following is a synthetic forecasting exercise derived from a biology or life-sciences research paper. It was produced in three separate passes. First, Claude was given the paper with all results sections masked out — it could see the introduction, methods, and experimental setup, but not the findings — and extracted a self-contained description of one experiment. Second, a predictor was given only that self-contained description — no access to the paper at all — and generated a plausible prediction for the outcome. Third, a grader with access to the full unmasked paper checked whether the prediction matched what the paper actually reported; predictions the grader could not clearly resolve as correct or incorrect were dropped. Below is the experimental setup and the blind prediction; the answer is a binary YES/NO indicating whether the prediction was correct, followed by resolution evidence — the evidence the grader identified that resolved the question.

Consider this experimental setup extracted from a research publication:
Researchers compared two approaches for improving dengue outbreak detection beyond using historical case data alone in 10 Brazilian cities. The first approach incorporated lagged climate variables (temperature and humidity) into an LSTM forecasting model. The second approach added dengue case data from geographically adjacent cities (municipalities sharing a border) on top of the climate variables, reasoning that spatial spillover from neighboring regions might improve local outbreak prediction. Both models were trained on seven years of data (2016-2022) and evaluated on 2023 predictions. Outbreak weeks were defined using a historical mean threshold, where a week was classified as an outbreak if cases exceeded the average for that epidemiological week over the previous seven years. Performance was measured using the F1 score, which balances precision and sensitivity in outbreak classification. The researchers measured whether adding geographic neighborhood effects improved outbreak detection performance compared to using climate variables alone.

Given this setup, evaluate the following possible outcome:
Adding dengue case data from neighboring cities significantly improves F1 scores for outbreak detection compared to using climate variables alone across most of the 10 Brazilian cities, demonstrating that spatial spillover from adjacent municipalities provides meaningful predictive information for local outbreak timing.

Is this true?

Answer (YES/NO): NO